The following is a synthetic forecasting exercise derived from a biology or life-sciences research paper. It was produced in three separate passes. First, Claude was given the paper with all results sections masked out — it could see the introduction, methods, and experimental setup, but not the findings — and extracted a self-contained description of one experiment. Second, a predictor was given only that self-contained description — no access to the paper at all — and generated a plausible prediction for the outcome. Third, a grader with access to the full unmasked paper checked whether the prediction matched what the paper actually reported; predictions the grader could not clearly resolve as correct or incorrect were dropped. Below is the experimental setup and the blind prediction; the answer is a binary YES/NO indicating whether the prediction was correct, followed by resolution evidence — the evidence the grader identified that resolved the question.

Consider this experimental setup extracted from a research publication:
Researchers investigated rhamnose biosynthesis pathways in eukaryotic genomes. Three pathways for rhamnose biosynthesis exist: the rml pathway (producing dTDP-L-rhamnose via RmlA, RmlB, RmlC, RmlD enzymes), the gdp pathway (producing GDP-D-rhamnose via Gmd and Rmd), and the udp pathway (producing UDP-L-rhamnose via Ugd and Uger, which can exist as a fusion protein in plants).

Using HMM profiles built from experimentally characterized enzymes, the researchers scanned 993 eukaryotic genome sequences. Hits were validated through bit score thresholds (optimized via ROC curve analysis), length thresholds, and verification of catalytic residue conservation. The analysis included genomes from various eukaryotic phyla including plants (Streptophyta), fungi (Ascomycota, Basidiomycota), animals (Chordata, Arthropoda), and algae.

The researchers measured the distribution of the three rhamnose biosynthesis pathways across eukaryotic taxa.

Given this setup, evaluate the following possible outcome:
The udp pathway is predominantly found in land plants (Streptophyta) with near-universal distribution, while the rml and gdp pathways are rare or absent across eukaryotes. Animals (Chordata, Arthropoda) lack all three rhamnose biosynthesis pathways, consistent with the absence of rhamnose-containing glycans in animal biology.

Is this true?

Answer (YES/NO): NO